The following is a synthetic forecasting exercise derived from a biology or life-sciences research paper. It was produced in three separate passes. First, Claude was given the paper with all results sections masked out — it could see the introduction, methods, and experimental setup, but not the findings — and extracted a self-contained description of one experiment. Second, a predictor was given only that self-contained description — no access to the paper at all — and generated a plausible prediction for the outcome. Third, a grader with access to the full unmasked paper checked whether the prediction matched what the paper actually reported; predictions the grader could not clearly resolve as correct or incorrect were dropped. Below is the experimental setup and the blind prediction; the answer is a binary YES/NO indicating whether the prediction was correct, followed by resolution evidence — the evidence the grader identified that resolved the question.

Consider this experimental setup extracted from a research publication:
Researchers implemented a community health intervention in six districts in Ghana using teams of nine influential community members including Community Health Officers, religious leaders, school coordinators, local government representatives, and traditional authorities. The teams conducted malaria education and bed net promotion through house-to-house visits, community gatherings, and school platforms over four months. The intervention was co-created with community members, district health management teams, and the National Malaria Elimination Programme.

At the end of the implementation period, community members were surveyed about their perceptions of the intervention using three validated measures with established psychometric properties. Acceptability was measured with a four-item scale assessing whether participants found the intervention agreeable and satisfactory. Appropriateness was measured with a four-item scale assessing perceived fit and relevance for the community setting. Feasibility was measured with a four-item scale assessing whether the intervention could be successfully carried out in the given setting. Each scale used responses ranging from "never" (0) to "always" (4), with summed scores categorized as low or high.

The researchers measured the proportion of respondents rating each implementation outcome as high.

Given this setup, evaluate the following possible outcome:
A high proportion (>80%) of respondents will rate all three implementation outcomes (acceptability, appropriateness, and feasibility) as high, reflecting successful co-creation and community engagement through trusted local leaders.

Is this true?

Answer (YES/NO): YES